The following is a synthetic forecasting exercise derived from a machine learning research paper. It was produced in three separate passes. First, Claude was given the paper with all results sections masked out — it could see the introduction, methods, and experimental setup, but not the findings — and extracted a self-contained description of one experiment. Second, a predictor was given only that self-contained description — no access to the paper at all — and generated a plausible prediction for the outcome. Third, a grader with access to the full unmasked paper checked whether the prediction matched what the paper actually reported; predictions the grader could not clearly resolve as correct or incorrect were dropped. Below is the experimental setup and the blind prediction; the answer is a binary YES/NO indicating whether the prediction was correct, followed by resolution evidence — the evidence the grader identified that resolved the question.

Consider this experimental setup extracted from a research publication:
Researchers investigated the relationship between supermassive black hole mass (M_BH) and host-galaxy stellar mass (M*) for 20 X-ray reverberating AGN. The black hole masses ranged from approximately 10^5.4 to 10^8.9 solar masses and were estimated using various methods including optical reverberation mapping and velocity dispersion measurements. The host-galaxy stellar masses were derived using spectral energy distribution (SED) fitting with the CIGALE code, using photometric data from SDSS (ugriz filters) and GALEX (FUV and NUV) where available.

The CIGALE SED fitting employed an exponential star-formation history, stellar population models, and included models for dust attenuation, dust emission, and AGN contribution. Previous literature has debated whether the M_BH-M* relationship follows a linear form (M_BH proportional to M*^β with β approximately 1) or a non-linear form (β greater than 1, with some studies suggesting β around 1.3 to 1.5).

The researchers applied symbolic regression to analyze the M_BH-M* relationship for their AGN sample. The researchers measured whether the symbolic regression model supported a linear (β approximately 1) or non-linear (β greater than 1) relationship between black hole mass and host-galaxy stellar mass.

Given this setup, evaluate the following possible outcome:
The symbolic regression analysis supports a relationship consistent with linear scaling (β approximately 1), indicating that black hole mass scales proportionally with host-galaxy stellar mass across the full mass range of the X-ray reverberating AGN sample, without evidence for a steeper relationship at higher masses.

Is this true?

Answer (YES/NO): NO